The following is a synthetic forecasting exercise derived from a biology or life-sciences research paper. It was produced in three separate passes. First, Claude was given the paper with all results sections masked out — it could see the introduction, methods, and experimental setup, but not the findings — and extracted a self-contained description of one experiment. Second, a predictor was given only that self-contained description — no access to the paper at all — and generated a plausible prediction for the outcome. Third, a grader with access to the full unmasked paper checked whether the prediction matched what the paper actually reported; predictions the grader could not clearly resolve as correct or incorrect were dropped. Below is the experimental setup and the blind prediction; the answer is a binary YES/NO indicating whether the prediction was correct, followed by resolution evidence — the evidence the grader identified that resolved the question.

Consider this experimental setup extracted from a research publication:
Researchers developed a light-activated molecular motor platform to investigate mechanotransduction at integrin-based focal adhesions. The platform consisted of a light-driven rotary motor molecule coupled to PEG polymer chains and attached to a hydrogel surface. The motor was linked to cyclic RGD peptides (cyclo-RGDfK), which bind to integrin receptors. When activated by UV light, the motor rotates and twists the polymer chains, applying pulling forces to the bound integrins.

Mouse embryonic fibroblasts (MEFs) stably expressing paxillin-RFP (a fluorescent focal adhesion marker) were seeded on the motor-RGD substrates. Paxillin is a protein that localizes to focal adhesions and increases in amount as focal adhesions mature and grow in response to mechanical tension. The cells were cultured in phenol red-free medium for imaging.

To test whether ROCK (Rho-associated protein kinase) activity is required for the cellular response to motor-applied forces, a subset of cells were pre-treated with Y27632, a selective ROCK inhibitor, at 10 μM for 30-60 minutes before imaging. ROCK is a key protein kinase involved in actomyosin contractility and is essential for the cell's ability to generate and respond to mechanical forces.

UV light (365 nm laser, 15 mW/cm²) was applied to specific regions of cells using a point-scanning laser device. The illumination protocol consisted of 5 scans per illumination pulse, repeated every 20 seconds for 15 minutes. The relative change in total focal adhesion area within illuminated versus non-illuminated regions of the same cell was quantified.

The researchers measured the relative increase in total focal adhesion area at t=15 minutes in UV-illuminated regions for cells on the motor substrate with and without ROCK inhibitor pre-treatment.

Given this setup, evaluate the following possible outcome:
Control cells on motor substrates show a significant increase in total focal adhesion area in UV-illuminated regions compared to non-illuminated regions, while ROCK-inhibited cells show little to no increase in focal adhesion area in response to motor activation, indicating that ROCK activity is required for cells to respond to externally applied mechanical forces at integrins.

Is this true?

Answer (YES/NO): YES